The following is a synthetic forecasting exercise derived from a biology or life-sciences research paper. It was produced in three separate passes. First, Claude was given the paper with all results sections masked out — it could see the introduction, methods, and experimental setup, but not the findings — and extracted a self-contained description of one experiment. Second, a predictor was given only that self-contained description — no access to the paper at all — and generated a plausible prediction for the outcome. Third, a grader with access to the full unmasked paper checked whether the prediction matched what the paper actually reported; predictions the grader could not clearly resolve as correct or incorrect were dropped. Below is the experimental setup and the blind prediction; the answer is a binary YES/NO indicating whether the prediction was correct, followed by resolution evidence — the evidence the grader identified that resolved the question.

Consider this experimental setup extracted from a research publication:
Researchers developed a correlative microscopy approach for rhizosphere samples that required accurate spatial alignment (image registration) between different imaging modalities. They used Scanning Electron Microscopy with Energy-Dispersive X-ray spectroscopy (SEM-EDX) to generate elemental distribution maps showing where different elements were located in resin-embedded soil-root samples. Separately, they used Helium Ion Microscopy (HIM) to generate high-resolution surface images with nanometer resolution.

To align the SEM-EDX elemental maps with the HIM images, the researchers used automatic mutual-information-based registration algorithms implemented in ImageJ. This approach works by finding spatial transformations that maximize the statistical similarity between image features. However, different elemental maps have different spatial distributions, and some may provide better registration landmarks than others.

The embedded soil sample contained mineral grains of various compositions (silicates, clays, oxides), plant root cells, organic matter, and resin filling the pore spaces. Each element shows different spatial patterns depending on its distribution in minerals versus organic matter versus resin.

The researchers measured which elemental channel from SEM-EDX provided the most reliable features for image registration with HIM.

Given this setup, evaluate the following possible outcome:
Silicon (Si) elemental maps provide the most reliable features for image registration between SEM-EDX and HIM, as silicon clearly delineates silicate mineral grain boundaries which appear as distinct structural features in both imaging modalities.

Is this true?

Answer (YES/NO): YES